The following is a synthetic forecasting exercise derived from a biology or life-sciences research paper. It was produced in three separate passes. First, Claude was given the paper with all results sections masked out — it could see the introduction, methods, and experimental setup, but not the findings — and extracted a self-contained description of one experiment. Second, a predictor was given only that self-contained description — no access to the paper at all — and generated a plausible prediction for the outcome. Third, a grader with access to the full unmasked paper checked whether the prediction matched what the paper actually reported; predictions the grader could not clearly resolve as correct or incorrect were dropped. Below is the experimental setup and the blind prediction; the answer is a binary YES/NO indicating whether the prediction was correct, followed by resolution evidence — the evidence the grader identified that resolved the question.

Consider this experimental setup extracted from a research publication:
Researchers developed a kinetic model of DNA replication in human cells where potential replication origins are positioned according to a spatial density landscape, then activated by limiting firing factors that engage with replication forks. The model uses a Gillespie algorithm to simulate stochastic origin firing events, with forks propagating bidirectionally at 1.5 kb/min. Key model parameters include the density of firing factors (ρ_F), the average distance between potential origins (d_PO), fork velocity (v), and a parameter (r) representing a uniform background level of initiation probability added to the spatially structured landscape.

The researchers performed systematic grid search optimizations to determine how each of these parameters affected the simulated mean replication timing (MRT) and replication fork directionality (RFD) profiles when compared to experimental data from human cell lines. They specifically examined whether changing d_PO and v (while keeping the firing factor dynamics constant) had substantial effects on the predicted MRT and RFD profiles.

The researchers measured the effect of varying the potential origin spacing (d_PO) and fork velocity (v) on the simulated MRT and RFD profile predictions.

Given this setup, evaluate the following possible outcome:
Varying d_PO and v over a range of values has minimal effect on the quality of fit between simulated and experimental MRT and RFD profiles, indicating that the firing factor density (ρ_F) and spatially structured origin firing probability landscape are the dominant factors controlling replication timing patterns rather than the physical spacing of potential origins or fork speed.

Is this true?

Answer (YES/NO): YES